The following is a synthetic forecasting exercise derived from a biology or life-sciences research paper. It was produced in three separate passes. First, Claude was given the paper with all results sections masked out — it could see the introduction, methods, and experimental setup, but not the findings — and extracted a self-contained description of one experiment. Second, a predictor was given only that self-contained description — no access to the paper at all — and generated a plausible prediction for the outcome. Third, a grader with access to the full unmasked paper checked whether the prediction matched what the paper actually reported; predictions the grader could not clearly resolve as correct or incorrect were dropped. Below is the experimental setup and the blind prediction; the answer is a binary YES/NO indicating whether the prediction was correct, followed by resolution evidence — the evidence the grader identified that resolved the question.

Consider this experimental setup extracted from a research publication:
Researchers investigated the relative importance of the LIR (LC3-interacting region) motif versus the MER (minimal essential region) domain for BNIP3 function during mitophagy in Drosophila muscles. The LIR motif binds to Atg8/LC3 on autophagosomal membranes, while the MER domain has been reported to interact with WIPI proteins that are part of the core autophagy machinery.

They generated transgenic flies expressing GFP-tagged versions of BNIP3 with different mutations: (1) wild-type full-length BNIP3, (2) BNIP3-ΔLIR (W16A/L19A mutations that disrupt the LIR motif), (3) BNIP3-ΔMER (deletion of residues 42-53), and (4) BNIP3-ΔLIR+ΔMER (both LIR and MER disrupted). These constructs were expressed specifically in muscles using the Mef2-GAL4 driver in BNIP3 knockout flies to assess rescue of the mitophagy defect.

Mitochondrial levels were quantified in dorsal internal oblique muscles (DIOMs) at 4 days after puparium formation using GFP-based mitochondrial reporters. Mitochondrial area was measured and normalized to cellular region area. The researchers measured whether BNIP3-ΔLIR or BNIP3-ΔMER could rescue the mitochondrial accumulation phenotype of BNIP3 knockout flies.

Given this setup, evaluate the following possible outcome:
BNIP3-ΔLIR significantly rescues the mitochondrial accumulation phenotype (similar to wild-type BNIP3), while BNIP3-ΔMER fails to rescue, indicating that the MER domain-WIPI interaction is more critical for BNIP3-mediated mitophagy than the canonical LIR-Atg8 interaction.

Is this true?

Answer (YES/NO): YES